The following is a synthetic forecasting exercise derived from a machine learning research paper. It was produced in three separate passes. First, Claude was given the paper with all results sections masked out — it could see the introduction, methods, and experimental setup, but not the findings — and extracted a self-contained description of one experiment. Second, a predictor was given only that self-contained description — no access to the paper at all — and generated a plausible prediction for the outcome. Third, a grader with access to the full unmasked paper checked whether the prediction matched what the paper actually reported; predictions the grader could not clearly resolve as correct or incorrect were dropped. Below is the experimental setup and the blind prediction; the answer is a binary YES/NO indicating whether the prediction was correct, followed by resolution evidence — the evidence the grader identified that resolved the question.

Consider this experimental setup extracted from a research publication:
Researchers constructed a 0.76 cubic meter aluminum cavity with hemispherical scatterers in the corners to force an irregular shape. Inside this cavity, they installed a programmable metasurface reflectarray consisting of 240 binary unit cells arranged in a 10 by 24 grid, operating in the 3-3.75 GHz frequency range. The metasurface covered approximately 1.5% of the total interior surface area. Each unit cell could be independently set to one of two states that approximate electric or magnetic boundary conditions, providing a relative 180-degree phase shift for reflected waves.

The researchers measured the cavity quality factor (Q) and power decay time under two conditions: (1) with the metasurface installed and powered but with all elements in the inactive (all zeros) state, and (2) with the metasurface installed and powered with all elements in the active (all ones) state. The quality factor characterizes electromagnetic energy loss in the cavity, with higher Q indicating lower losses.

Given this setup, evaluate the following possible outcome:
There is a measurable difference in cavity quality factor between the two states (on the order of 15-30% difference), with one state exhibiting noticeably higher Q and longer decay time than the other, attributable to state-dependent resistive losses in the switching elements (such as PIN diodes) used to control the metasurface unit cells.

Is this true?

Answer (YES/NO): NO